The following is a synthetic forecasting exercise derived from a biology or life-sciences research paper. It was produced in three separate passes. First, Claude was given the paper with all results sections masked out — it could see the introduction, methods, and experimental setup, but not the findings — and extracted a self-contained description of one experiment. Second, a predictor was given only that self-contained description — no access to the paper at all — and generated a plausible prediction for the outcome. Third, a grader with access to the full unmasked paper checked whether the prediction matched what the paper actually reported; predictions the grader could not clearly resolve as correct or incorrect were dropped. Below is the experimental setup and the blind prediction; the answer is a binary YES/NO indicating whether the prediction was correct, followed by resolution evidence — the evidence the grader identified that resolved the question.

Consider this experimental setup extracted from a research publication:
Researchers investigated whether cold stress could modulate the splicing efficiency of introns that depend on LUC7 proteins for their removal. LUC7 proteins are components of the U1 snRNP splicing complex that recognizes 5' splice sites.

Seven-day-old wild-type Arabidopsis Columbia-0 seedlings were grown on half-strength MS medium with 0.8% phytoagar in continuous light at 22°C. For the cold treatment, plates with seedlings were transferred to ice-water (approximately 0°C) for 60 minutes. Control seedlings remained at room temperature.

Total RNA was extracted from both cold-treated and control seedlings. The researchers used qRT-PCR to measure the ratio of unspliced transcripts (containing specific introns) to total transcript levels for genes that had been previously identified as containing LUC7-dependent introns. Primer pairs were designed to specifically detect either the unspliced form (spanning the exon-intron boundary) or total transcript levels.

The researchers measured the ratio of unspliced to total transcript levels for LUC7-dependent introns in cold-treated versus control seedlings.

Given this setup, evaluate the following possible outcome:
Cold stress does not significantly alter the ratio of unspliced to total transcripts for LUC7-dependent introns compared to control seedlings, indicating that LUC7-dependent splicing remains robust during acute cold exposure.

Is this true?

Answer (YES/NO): NO